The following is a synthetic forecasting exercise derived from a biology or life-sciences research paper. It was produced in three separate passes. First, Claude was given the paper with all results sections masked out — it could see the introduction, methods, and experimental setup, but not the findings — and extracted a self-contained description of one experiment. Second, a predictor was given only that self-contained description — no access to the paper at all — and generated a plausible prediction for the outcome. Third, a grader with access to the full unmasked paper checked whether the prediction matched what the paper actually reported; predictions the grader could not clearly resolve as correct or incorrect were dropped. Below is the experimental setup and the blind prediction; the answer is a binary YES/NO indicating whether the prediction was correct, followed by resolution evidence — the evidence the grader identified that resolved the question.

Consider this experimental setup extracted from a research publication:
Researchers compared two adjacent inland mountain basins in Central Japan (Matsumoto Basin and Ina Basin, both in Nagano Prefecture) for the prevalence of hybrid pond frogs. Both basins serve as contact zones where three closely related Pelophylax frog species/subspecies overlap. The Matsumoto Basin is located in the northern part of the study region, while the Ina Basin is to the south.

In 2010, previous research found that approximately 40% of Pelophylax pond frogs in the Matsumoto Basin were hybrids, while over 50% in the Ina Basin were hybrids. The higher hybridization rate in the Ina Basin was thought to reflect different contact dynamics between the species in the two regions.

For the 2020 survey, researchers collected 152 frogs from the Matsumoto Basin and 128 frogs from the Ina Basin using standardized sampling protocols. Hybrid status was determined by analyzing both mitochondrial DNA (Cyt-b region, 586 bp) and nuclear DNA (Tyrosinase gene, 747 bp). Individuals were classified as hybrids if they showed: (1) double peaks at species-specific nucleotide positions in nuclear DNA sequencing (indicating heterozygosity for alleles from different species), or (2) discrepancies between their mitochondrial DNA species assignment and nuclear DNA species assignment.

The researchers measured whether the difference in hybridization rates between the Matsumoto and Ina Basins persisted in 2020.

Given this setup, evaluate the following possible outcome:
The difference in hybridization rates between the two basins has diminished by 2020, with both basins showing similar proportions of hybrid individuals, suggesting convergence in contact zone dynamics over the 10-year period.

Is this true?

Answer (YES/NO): NO